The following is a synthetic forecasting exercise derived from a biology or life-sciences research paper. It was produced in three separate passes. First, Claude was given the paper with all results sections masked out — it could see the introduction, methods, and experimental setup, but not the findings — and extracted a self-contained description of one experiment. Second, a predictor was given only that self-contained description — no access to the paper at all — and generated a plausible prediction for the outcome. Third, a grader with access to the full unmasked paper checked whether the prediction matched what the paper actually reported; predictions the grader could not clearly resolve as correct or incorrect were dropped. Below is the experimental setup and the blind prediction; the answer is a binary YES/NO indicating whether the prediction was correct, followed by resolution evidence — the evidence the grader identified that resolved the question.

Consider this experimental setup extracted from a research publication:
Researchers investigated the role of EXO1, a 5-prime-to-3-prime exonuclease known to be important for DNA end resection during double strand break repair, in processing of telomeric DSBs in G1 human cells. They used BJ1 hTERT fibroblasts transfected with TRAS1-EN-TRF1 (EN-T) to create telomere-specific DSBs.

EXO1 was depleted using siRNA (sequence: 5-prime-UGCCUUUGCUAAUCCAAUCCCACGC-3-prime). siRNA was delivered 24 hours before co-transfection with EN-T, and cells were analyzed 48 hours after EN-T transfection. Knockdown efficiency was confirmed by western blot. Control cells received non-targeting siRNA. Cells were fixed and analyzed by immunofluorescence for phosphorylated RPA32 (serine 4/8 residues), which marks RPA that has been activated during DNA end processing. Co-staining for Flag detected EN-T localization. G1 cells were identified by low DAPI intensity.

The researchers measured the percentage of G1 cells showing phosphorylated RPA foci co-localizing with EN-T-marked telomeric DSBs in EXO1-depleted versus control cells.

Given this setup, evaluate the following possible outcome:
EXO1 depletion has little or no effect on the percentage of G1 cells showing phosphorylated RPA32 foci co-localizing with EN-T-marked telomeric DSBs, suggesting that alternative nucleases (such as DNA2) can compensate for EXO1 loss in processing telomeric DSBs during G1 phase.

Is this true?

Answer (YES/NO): NO